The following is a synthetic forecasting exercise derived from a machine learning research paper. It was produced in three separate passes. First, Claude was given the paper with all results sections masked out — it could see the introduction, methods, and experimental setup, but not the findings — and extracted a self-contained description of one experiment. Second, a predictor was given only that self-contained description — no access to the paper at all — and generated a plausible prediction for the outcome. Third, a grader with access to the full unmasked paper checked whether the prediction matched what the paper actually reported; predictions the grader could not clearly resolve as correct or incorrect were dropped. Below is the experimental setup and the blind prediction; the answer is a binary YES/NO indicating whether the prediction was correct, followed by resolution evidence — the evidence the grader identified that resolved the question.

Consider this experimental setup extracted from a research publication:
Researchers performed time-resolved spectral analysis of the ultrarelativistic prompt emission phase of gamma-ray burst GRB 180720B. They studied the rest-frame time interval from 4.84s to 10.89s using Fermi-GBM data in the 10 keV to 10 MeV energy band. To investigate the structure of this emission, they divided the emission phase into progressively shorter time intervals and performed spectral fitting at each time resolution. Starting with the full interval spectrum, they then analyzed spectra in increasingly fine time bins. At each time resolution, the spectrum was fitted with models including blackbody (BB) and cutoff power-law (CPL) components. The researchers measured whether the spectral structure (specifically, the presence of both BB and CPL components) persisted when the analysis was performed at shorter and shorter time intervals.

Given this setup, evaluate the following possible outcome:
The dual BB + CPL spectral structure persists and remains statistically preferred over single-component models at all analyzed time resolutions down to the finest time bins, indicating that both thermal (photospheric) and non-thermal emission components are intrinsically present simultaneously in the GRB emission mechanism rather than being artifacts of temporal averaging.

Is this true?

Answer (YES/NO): YES